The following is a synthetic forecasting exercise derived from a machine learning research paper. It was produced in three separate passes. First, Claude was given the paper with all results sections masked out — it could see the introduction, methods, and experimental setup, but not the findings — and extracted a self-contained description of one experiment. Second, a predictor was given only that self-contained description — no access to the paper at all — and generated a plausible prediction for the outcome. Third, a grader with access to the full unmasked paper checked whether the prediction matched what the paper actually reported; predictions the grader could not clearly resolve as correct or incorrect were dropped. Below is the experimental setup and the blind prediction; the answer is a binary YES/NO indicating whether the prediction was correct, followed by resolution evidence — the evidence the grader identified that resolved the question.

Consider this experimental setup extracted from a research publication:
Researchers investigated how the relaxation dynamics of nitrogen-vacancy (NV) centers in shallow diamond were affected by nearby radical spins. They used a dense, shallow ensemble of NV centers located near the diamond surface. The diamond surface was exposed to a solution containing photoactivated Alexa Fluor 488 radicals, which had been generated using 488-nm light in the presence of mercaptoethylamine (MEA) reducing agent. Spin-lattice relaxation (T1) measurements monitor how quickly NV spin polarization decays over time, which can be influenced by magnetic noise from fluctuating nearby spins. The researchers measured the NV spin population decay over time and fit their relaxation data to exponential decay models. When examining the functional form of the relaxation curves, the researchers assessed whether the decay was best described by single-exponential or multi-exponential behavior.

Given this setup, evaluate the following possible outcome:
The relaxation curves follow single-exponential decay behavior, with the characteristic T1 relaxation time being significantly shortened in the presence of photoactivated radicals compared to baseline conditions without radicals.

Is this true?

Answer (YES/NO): NO